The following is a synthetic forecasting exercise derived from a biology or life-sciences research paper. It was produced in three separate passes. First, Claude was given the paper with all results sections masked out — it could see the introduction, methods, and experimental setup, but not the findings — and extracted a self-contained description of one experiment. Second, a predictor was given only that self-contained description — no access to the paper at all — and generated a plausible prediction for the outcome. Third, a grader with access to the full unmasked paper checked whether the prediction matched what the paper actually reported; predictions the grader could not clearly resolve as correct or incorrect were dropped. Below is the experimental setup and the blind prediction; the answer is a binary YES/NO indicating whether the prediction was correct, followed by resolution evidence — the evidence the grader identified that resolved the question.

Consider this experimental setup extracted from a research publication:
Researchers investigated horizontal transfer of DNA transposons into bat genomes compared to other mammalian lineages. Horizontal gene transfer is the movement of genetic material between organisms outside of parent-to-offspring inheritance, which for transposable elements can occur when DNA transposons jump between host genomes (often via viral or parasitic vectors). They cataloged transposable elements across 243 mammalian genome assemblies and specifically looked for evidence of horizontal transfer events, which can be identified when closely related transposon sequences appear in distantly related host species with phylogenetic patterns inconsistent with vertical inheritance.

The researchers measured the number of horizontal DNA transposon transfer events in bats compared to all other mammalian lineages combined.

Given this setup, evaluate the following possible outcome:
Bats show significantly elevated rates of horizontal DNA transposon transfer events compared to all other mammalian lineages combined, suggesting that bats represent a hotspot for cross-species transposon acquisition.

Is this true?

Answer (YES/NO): YES